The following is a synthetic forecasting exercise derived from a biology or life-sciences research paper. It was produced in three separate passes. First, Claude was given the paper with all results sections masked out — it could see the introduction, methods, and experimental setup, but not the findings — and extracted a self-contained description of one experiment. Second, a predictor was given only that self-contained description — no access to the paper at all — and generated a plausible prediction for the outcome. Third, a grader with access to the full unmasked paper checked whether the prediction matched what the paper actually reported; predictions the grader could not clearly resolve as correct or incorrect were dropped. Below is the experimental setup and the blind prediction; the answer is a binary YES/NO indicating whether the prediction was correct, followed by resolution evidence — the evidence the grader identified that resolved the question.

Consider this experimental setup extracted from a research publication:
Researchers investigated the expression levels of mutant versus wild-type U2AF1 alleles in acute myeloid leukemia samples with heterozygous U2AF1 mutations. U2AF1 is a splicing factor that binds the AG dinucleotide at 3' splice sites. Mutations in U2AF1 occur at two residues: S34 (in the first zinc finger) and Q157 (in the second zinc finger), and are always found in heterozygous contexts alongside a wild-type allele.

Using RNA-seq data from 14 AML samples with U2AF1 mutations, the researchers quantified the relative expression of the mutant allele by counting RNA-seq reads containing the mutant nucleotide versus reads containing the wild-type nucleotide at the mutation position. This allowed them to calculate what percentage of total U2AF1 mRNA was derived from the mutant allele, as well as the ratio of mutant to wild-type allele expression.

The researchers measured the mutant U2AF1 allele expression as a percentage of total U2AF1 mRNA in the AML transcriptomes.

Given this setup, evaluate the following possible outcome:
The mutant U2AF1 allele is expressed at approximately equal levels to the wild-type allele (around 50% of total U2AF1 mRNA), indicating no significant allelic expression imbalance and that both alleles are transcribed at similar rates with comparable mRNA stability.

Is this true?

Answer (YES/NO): YES